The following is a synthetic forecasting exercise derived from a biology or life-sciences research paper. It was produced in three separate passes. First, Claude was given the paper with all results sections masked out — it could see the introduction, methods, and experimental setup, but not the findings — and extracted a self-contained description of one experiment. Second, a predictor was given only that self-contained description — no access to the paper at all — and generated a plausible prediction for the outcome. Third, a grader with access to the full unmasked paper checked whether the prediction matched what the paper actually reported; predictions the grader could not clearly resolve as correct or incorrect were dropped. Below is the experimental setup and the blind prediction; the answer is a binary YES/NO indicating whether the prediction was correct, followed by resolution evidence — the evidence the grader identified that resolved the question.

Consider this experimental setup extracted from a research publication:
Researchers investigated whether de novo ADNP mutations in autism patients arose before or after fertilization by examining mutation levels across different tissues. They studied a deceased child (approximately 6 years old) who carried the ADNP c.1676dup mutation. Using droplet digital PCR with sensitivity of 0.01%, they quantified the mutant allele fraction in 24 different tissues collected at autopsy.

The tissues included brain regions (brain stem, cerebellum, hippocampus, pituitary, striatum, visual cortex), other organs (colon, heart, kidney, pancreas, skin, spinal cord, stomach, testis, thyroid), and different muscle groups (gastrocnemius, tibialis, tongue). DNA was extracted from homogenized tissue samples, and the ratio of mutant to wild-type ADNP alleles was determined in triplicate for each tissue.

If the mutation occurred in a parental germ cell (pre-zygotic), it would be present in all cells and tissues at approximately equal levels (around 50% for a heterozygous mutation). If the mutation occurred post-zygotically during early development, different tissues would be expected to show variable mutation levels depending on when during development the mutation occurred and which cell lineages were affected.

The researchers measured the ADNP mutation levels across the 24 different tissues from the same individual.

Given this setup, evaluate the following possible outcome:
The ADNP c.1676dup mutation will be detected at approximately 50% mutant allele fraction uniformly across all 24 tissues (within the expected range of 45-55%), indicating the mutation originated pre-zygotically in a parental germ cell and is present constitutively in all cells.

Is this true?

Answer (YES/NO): NO